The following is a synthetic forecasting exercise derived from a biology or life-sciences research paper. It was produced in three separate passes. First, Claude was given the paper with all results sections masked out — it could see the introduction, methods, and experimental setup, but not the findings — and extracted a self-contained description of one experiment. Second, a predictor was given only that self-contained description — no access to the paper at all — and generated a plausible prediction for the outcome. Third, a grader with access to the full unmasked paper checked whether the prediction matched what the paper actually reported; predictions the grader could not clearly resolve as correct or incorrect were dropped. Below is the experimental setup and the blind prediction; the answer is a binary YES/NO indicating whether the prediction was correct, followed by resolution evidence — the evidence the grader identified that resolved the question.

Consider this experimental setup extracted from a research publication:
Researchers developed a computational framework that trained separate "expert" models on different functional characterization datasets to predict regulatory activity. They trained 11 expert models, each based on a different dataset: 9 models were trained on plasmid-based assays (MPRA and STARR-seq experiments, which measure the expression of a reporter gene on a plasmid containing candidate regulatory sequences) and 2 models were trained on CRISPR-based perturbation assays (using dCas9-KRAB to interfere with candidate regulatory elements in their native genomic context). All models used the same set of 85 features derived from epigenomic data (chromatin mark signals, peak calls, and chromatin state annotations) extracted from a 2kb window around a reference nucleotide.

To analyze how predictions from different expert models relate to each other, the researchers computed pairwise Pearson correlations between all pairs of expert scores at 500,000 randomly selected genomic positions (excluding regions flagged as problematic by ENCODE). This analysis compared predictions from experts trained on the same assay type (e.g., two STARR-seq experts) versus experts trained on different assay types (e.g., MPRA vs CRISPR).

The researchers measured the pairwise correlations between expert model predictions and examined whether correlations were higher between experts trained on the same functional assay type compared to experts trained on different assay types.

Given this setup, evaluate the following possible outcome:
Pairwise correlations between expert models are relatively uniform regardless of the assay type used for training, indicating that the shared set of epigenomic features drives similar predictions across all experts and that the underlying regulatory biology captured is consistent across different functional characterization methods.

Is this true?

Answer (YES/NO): NO